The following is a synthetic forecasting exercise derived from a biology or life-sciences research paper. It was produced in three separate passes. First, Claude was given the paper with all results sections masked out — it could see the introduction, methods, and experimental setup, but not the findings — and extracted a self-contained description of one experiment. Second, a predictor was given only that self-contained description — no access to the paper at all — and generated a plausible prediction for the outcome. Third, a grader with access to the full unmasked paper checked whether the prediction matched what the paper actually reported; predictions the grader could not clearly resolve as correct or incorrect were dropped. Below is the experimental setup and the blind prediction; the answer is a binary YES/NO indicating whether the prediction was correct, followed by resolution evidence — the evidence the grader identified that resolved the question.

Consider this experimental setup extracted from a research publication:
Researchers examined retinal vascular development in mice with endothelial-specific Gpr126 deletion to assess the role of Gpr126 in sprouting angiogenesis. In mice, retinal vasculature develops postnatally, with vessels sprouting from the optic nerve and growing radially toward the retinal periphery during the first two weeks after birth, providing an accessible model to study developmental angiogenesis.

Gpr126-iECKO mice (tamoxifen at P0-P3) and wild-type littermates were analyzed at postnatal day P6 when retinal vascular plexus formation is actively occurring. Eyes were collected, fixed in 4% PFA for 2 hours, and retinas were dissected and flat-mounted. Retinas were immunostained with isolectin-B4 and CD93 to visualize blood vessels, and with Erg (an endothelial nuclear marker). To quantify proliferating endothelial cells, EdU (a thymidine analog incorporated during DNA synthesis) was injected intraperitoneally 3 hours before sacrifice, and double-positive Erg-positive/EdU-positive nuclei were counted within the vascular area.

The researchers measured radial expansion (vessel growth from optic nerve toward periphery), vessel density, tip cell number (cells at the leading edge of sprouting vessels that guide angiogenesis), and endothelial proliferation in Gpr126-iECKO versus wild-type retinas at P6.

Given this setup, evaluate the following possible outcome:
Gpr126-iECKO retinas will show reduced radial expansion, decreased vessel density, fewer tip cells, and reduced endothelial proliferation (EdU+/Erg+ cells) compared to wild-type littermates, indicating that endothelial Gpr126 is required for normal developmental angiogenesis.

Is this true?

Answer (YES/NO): YES